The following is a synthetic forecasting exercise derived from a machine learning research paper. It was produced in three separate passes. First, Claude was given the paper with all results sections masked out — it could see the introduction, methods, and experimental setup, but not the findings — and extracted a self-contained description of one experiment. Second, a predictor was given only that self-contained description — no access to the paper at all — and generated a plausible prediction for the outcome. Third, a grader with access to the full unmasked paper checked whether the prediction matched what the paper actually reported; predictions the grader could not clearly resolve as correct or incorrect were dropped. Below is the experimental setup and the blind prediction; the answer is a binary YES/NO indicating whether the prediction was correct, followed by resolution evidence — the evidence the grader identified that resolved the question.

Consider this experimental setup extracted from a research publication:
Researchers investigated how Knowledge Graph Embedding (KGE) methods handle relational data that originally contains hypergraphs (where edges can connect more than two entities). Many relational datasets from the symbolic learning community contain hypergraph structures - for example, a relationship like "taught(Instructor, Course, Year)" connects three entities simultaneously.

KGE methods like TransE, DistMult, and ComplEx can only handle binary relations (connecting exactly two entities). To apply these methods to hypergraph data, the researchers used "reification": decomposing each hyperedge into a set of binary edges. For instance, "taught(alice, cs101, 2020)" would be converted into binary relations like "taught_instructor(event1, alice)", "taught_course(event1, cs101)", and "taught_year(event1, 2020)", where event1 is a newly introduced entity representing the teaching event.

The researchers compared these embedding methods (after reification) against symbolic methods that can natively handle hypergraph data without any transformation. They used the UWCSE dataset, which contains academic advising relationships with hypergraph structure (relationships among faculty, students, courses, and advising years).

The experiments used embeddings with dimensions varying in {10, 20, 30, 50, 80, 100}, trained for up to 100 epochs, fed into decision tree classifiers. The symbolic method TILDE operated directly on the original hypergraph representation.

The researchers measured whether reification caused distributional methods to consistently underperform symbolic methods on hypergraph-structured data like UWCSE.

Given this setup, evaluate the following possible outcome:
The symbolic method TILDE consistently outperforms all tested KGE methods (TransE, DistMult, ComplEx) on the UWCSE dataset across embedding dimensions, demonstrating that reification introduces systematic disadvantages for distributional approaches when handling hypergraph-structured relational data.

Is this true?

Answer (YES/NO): NO